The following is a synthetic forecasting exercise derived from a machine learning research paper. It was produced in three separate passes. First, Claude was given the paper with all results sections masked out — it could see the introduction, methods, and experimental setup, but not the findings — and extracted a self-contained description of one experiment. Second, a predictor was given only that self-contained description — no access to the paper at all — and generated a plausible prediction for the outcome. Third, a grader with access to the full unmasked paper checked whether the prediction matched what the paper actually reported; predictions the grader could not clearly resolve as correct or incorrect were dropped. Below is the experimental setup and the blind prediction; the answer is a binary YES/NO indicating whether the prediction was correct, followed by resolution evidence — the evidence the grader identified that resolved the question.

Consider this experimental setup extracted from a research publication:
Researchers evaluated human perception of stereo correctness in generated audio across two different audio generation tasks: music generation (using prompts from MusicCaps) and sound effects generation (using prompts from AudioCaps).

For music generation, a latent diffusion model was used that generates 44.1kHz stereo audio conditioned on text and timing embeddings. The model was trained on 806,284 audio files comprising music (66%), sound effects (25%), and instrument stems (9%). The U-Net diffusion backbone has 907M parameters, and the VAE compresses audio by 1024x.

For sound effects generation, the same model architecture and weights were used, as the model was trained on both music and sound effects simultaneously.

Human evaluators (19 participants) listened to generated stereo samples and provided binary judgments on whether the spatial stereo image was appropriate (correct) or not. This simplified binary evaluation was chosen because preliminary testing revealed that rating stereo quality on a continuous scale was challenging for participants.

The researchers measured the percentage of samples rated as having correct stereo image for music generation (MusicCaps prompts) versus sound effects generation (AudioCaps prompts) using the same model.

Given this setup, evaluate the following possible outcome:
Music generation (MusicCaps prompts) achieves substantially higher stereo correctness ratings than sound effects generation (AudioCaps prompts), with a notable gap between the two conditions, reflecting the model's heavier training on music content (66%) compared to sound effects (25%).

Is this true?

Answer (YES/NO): NO